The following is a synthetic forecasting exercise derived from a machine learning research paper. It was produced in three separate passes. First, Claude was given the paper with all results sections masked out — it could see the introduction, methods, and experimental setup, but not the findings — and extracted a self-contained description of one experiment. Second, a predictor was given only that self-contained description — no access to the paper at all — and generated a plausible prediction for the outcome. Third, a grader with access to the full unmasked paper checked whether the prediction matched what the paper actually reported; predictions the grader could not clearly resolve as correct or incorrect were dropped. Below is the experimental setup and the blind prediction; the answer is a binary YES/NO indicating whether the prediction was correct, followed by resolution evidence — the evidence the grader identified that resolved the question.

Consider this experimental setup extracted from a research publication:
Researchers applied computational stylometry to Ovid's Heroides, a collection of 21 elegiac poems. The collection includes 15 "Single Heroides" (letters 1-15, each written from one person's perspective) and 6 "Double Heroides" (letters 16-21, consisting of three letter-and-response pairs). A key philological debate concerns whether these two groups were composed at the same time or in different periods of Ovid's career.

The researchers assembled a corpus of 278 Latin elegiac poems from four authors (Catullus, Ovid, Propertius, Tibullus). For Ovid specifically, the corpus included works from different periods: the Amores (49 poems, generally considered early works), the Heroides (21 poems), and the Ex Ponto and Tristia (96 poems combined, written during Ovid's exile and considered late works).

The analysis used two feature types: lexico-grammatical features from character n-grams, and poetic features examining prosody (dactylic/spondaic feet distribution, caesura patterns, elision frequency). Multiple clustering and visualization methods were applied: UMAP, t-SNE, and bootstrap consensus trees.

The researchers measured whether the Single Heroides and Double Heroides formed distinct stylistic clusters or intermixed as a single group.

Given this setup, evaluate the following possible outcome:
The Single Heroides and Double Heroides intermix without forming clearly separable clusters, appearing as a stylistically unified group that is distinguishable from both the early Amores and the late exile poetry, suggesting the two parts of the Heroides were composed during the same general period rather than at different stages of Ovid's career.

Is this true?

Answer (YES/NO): NO